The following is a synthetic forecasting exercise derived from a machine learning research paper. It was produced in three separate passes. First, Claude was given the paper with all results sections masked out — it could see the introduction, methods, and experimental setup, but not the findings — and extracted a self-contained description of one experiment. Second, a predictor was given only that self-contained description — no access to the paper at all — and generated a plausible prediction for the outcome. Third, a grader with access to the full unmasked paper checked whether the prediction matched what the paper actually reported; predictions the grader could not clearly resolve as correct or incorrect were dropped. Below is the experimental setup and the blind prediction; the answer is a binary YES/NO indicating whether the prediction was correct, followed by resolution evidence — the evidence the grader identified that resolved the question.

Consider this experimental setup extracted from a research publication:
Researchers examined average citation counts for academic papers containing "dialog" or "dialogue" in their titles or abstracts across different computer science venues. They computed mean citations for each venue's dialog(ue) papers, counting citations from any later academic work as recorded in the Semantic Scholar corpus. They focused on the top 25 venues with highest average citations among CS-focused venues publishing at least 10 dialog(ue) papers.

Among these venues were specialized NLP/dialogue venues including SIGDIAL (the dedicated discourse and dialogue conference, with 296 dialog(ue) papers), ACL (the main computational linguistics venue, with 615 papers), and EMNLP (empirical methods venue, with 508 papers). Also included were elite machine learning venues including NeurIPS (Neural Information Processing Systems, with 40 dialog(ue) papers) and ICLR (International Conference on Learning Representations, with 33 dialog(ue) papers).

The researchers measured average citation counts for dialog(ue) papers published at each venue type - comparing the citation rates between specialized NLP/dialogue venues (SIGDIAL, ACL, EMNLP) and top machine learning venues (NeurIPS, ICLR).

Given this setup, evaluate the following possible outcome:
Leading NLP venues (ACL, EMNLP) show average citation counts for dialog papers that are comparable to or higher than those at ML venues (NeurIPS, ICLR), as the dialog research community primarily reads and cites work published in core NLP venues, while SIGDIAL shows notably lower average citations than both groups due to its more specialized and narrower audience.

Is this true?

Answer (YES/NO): NO